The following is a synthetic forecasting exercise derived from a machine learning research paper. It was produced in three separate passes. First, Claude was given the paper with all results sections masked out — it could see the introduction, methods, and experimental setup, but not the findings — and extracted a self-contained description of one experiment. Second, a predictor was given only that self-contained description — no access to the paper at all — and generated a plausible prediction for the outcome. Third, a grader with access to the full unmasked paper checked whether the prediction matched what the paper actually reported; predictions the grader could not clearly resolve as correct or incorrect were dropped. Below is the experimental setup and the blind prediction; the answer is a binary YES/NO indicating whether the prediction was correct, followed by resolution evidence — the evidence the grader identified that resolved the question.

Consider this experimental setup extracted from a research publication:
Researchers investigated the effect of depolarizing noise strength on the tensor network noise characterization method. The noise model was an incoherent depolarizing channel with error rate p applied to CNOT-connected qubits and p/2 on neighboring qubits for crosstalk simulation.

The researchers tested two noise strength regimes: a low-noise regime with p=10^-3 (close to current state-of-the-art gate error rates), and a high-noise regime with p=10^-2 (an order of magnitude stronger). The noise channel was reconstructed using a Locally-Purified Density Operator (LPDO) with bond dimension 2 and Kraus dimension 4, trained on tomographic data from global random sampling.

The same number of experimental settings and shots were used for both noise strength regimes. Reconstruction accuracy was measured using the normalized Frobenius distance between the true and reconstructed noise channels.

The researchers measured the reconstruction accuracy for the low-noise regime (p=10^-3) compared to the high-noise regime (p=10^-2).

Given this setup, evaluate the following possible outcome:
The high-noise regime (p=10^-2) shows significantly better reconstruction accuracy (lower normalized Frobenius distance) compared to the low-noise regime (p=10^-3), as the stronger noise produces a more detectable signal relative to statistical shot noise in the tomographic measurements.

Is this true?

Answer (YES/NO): NO